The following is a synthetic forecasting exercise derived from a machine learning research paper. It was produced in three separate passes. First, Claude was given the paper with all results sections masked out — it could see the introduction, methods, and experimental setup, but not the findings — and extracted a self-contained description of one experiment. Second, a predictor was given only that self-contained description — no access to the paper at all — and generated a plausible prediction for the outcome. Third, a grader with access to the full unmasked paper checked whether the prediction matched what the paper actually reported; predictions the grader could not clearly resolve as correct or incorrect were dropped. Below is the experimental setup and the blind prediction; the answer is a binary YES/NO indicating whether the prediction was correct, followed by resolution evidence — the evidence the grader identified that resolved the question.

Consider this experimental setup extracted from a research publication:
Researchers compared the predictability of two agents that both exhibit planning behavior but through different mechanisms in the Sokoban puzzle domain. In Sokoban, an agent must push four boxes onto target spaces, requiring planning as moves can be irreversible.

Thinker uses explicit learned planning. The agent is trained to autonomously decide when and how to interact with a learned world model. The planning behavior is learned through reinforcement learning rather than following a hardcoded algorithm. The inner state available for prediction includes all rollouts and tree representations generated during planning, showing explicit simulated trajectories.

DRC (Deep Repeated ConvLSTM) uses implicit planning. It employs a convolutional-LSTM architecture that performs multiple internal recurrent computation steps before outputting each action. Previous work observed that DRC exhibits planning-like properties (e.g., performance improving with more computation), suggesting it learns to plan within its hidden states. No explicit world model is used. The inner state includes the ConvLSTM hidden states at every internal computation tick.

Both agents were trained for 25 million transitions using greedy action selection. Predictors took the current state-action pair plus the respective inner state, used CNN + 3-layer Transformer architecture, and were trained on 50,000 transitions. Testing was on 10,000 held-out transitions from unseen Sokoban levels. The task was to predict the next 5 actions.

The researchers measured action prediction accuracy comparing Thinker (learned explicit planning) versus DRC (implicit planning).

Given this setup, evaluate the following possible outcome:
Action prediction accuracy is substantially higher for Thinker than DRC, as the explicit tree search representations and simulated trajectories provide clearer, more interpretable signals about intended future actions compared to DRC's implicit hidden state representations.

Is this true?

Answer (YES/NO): YES